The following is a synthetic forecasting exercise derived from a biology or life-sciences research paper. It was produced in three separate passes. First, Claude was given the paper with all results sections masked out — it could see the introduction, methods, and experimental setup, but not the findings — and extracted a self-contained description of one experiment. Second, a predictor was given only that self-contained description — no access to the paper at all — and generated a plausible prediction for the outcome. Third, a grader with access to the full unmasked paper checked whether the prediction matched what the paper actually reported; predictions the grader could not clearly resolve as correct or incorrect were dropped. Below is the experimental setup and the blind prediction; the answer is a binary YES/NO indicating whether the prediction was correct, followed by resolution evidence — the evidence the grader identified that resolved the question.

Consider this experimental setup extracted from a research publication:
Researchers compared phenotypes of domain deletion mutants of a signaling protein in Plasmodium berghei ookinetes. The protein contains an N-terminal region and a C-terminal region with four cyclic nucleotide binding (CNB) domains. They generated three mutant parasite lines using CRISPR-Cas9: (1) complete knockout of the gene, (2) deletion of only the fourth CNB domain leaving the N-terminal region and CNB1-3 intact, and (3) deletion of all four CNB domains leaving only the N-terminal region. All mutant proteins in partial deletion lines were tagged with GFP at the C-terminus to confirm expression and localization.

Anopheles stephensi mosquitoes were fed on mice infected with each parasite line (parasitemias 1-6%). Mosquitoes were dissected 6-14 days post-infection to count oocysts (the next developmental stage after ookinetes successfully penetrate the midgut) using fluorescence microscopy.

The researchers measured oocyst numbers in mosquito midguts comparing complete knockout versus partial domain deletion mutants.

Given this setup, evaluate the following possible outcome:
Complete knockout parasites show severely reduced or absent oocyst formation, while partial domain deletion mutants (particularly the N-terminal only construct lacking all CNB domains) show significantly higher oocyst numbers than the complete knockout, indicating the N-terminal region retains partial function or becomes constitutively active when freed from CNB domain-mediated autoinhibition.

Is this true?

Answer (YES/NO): NO